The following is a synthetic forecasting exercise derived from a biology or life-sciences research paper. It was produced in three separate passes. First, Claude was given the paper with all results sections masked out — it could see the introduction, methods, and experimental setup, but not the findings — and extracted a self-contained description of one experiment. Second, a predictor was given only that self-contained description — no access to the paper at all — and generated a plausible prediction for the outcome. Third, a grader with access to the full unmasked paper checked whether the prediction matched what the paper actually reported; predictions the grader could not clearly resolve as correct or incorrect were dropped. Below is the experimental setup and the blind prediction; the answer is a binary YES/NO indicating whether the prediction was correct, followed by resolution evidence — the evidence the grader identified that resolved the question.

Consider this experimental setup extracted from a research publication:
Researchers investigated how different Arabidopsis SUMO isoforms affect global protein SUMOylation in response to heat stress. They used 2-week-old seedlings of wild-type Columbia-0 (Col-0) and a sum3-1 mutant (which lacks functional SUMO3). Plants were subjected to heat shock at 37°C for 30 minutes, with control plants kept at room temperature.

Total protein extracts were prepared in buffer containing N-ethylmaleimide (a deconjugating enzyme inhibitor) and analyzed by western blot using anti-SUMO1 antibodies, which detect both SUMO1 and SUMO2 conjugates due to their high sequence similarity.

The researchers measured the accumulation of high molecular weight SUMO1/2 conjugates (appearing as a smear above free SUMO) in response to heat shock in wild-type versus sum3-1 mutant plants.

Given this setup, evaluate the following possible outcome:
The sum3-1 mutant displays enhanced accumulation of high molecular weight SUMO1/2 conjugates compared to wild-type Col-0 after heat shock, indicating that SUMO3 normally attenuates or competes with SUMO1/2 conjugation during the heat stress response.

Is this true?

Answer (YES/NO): NO